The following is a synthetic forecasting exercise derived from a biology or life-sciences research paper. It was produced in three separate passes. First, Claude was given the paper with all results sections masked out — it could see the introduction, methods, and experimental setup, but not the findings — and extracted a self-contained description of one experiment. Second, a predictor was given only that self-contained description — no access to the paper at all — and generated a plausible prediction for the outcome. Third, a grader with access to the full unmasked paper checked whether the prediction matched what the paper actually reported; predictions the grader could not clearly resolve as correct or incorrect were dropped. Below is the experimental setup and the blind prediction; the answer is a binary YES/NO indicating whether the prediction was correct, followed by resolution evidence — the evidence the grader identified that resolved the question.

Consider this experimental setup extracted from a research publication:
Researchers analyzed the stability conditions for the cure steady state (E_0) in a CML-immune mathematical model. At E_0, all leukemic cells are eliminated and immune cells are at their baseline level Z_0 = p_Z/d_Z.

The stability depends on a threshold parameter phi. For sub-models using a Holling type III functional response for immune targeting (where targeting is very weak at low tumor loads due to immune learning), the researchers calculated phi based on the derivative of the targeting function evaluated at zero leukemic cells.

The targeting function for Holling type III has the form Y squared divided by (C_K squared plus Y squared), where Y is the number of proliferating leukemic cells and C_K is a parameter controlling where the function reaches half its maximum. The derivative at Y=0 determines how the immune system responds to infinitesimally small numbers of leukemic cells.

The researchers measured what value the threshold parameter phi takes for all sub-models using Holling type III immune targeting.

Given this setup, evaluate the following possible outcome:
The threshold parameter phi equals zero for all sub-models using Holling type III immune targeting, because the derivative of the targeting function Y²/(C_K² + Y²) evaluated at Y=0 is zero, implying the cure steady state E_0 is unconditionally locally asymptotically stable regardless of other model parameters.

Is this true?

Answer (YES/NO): NO